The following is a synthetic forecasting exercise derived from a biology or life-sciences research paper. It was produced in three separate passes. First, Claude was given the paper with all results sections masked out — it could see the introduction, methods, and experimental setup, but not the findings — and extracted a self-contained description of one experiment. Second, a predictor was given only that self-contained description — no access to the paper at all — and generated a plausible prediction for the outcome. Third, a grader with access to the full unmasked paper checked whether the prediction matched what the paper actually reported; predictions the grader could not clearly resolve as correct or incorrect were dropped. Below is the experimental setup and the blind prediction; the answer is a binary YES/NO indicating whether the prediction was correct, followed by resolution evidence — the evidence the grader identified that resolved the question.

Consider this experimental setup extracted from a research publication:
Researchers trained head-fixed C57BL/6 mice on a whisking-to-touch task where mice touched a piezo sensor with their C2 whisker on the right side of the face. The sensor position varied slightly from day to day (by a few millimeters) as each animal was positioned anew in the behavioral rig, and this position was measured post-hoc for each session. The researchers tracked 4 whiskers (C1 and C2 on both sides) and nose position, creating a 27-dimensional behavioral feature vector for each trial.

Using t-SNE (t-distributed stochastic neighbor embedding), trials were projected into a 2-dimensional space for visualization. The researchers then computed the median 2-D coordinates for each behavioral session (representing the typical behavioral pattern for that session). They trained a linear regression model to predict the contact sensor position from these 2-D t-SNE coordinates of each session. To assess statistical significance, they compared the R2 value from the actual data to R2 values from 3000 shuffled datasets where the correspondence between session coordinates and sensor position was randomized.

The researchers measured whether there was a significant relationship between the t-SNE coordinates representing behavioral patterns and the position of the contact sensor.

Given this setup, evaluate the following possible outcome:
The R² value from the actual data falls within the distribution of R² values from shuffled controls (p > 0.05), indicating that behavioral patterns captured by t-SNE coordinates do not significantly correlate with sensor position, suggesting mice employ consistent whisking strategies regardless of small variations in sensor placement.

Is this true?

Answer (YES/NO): NO